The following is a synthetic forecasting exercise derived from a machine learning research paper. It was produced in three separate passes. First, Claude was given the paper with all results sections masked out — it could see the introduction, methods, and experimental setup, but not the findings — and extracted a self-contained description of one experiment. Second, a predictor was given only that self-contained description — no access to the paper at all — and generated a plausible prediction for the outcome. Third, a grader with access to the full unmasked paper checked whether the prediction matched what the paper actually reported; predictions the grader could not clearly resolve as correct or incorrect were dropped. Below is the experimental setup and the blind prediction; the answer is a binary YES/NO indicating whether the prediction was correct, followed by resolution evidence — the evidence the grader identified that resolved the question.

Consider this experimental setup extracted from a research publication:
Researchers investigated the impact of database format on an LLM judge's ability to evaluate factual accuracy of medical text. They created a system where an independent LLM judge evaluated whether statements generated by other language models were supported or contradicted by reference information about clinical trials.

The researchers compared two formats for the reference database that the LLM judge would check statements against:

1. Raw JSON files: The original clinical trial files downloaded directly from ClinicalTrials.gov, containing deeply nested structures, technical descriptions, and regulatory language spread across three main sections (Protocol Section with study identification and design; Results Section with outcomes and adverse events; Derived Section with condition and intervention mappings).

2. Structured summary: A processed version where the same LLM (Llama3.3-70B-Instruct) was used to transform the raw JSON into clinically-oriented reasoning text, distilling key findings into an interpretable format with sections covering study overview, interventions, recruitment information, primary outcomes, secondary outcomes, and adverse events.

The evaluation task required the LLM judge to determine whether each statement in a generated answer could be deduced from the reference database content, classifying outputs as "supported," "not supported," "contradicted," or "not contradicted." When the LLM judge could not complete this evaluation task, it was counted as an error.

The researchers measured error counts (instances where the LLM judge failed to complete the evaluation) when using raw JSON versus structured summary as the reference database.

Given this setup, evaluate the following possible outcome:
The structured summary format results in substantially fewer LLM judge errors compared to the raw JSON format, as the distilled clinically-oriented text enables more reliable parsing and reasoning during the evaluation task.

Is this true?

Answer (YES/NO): YES